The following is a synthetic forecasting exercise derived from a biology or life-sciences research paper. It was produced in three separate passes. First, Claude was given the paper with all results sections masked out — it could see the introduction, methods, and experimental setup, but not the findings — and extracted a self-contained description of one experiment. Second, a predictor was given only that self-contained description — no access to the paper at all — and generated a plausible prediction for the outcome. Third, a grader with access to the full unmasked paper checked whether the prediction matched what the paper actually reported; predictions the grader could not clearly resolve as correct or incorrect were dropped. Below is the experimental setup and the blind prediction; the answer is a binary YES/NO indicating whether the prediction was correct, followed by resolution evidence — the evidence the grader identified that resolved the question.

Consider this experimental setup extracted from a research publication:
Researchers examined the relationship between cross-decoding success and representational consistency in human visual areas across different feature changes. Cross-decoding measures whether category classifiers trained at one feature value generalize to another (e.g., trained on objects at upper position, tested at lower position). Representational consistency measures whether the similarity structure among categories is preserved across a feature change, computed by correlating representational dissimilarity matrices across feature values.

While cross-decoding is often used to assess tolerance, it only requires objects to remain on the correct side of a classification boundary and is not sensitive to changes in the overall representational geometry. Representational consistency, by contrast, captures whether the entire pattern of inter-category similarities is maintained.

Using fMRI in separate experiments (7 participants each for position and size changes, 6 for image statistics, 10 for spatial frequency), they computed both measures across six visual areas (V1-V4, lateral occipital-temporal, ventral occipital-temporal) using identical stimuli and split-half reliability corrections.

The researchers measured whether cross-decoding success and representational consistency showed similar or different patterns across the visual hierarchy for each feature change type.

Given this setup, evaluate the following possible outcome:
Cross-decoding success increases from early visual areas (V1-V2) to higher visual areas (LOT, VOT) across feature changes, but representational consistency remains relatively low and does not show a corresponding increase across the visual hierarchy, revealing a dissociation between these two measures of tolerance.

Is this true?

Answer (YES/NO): NO